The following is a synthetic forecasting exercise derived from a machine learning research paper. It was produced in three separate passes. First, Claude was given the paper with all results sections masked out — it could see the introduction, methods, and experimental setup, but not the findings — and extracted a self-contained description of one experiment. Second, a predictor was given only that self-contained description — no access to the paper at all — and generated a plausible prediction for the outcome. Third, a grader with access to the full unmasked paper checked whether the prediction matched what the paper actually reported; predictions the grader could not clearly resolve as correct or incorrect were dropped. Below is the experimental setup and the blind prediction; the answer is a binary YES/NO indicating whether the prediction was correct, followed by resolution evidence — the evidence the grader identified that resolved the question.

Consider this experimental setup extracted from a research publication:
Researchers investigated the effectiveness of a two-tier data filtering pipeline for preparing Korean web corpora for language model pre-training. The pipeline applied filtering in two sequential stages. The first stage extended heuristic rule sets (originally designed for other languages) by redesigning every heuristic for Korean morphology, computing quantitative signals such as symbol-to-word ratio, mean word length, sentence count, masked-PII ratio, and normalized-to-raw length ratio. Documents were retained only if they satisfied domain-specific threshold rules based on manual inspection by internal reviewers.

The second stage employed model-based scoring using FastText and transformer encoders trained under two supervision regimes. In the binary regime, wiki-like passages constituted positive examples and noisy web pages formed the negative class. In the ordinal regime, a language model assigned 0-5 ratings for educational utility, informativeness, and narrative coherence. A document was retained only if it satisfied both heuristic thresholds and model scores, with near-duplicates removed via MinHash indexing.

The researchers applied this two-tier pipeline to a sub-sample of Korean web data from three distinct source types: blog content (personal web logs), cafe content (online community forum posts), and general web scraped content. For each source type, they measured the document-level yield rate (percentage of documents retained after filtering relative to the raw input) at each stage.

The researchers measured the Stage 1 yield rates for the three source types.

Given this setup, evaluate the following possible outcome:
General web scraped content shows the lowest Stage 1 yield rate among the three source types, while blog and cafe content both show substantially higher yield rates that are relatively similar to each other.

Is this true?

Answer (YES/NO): NO